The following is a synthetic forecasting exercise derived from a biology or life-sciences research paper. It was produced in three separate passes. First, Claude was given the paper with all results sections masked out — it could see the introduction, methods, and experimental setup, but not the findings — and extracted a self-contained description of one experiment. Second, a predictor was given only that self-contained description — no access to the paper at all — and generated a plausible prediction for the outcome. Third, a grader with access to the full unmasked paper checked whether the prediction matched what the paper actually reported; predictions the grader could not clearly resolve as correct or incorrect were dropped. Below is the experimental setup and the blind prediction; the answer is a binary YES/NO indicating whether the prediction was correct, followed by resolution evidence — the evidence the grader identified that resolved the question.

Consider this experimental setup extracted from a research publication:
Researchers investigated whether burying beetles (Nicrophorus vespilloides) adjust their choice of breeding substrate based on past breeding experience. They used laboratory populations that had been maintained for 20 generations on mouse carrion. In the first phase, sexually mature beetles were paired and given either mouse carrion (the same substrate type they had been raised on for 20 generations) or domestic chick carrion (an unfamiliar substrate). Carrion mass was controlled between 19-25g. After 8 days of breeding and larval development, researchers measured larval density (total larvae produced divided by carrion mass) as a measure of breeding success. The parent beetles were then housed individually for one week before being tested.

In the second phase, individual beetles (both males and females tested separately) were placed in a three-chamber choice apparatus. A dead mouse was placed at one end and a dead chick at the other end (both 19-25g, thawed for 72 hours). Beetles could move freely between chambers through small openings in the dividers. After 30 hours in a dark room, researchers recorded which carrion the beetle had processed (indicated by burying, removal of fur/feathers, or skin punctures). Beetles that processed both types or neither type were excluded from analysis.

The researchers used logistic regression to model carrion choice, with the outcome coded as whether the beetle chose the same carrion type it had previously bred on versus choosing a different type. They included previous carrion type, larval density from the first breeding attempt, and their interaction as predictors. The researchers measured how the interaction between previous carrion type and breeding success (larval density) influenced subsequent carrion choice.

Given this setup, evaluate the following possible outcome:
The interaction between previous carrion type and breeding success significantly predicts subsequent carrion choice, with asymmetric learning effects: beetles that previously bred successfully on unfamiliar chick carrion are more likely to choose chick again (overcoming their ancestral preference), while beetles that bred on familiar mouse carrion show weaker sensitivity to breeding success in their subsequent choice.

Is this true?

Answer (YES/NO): NO